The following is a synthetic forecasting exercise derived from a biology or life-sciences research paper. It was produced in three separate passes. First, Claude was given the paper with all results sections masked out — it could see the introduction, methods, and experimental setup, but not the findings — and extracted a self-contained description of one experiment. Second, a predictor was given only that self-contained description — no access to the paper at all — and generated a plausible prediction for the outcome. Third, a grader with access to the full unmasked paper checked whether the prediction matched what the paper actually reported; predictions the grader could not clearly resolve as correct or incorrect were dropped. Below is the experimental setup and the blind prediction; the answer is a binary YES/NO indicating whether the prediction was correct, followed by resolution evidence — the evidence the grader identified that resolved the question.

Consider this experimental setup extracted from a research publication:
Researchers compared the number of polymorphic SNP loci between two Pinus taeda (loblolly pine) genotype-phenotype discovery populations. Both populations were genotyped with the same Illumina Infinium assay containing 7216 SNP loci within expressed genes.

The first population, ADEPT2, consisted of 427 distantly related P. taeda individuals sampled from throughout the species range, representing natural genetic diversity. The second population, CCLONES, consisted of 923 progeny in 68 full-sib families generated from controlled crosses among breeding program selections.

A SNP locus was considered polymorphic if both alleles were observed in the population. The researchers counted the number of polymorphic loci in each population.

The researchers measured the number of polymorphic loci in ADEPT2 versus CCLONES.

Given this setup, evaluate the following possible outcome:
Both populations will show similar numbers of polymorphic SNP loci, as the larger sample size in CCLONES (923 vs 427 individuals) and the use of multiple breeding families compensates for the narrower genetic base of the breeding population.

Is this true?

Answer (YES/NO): NO